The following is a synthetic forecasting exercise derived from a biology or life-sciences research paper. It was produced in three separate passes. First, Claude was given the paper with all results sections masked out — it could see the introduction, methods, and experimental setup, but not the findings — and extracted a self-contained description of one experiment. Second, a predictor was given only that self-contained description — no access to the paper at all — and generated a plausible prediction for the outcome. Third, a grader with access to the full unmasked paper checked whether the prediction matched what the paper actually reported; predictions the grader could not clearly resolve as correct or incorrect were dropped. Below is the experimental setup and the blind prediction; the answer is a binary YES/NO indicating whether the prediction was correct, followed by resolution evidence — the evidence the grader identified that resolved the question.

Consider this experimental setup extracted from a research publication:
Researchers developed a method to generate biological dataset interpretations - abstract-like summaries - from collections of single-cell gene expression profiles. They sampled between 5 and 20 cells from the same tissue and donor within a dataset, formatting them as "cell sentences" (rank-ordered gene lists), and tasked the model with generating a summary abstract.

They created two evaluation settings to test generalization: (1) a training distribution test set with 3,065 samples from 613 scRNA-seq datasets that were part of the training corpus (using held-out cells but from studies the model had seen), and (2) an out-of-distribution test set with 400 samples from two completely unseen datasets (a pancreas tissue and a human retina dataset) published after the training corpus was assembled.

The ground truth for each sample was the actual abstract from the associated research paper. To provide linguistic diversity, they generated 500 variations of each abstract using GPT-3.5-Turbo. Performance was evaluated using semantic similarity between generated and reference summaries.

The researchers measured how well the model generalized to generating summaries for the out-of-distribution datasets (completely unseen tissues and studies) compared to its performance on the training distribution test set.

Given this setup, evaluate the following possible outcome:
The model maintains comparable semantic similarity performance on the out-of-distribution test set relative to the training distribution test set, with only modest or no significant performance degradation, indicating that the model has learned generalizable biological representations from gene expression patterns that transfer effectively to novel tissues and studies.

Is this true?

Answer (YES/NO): YES